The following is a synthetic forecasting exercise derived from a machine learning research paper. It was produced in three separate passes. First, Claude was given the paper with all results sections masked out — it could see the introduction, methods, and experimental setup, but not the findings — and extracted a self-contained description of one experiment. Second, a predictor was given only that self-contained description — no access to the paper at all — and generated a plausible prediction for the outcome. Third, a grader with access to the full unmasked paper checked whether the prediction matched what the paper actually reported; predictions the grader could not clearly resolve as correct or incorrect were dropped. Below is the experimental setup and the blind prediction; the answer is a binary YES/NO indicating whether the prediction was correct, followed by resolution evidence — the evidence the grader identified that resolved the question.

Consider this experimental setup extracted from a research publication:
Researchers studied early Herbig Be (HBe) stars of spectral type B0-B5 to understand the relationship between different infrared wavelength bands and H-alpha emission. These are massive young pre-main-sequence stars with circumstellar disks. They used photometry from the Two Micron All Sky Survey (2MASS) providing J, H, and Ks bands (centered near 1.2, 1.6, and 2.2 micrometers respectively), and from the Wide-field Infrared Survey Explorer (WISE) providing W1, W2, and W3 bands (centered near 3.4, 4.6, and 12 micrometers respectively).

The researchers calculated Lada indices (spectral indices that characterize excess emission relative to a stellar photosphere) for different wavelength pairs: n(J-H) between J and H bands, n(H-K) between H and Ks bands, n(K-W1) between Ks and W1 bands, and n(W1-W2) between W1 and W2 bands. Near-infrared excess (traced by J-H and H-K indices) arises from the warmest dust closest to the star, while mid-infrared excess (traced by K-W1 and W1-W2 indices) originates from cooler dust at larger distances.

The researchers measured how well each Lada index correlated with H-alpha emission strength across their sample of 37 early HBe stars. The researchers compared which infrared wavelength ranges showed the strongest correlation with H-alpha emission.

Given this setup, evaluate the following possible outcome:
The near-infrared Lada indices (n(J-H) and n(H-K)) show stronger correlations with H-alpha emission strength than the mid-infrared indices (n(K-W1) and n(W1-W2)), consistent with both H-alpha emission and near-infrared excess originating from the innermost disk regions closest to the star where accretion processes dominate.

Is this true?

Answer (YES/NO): YES